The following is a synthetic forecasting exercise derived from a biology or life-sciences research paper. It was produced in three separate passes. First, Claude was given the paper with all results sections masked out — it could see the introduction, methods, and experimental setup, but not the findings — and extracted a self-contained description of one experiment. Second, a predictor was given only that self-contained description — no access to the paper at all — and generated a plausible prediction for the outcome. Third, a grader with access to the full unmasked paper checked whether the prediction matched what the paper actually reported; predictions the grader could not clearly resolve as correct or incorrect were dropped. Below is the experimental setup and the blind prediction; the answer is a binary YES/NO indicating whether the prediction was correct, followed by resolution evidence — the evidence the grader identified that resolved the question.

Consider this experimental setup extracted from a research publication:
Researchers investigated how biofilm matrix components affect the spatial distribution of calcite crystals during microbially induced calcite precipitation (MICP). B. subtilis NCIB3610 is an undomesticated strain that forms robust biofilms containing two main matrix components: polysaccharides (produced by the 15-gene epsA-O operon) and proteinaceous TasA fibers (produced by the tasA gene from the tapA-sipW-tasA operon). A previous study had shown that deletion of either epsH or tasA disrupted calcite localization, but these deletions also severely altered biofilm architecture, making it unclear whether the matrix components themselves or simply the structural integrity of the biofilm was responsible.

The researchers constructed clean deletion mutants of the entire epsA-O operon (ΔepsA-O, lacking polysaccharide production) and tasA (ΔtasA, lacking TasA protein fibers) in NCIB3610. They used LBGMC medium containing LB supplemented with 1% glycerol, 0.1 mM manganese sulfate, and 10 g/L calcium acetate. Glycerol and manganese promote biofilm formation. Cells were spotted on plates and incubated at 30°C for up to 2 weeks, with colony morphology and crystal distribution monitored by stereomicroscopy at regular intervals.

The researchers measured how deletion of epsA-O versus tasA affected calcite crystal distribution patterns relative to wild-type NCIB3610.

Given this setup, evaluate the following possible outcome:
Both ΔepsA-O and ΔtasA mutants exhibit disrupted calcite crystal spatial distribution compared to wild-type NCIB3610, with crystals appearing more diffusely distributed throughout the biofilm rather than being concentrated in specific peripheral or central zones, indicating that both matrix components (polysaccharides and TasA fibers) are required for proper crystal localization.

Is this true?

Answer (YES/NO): NO